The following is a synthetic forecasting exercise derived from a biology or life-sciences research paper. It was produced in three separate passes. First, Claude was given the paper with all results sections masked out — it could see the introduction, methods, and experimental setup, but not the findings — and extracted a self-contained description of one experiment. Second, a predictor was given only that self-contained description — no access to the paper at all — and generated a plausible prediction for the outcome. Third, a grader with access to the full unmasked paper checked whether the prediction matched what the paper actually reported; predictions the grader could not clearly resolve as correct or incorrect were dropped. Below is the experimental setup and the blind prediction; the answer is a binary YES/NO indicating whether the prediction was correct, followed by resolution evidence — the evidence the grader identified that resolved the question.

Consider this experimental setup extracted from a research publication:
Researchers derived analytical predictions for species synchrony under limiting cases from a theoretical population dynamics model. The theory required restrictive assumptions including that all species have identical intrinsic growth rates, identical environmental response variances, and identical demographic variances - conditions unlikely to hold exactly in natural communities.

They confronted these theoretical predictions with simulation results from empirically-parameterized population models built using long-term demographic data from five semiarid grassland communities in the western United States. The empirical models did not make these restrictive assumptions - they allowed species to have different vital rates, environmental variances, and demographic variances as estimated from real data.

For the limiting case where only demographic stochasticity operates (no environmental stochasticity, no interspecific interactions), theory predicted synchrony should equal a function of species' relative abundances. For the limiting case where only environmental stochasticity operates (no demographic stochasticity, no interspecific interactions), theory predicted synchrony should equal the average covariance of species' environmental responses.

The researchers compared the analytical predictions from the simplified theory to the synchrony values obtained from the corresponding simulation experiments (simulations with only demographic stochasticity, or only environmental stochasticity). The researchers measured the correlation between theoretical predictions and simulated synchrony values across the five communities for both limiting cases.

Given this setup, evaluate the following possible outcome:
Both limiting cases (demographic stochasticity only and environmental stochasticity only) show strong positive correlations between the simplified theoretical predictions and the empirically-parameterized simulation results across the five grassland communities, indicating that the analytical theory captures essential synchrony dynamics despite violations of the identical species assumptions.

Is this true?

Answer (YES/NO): YES